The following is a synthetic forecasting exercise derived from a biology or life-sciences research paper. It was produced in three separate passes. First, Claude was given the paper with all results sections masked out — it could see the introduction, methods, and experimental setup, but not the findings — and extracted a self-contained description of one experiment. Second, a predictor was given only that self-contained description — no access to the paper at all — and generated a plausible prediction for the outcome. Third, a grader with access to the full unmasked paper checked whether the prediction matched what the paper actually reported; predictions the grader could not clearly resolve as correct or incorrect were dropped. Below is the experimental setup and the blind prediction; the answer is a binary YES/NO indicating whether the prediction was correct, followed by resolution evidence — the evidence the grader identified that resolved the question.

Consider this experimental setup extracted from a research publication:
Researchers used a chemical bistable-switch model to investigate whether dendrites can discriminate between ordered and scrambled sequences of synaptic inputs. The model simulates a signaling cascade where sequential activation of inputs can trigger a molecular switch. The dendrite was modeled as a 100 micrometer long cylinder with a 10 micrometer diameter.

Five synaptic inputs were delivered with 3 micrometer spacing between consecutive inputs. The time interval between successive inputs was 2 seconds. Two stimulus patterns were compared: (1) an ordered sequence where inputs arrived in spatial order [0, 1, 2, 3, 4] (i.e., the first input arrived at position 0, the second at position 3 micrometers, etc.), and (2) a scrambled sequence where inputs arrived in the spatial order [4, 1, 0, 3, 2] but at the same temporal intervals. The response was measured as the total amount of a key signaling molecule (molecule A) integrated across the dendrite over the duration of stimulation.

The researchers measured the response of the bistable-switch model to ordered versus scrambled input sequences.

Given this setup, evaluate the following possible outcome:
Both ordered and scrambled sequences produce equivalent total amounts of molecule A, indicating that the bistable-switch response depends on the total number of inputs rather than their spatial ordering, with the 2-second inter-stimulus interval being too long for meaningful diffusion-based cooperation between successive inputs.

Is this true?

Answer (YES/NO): NO